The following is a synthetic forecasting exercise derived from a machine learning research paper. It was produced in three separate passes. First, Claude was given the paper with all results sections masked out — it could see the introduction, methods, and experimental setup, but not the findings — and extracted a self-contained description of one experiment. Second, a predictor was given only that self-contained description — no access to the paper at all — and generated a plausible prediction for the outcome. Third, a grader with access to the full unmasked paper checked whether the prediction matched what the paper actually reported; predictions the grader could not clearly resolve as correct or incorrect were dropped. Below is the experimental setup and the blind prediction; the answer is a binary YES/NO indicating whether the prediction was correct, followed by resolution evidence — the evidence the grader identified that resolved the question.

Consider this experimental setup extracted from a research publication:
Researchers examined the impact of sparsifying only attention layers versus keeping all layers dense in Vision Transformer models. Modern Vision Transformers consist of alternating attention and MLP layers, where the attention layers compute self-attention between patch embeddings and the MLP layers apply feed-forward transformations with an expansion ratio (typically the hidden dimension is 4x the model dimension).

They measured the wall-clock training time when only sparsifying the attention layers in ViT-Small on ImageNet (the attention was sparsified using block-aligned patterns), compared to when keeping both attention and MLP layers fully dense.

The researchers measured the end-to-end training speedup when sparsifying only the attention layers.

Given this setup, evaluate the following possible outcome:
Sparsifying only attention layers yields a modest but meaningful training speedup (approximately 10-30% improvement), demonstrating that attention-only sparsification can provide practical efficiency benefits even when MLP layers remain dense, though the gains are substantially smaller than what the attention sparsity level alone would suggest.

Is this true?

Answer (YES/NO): NO